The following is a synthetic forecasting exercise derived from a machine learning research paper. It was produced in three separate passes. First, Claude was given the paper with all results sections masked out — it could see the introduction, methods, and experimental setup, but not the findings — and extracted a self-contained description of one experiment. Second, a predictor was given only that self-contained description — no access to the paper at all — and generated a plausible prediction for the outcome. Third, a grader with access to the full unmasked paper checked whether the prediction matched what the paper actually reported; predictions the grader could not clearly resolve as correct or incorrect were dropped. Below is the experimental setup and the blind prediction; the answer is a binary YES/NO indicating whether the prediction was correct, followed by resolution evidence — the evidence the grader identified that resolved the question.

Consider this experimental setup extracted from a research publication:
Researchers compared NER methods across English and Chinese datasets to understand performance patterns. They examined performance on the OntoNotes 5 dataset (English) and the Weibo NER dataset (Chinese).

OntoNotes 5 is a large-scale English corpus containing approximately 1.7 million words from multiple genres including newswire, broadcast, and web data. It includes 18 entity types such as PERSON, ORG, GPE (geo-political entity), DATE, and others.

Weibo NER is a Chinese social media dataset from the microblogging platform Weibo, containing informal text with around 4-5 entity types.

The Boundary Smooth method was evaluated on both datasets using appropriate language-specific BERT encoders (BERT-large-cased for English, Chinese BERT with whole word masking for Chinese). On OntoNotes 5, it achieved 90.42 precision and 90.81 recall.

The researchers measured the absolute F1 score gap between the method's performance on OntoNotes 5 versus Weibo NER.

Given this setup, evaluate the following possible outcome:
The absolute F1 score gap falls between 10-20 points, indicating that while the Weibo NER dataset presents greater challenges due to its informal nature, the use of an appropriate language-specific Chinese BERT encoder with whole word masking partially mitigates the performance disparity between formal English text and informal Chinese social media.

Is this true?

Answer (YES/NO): YES